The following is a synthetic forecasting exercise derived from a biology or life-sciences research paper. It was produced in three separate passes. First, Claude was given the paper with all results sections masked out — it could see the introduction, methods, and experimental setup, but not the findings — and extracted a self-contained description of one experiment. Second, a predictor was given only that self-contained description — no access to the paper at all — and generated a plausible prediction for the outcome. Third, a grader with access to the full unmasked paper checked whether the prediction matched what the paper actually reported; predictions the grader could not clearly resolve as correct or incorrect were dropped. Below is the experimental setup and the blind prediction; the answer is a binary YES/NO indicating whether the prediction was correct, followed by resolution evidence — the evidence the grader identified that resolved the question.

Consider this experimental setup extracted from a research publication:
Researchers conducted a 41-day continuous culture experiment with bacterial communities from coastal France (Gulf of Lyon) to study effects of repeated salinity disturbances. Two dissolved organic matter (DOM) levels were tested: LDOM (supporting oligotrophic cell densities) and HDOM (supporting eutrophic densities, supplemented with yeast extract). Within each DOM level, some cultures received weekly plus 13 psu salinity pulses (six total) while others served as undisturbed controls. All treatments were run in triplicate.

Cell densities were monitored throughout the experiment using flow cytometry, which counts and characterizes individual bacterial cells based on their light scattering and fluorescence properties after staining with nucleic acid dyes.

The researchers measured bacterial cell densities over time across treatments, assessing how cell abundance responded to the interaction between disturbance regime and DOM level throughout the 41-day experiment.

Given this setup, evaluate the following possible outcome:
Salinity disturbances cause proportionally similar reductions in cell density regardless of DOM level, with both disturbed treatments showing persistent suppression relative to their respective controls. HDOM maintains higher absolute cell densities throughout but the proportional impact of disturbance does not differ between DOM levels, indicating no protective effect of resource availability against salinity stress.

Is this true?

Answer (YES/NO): NO